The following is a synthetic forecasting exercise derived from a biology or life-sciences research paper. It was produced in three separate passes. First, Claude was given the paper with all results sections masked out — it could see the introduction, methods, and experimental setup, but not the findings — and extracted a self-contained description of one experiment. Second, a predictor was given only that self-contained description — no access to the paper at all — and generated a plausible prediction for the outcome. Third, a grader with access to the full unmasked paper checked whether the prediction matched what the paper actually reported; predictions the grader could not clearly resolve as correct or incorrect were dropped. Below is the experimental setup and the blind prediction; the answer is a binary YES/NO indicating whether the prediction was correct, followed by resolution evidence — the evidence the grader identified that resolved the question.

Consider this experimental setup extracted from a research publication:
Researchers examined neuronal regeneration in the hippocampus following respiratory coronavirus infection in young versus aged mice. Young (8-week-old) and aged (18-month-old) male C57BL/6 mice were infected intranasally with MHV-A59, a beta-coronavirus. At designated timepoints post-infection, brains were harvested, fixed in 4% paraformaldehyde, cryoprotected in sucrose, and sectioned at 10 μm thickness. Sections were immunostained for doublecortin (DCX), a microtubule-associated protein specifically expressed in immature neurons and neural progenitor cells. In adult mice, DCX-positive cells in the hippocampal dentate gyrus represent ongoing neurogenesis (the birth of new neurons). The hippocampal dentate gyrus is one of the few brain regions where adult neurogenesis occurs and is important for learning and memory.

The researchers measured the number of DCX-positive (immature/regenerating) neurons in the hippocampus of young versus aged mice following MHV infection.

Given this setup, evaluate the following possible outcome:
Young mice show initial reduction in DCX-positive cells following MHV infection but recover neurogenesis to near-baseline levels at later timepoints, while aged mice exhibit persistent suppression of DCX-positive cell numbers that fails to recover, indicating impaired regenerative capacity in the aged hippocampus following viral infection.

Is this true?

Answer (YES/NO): NO